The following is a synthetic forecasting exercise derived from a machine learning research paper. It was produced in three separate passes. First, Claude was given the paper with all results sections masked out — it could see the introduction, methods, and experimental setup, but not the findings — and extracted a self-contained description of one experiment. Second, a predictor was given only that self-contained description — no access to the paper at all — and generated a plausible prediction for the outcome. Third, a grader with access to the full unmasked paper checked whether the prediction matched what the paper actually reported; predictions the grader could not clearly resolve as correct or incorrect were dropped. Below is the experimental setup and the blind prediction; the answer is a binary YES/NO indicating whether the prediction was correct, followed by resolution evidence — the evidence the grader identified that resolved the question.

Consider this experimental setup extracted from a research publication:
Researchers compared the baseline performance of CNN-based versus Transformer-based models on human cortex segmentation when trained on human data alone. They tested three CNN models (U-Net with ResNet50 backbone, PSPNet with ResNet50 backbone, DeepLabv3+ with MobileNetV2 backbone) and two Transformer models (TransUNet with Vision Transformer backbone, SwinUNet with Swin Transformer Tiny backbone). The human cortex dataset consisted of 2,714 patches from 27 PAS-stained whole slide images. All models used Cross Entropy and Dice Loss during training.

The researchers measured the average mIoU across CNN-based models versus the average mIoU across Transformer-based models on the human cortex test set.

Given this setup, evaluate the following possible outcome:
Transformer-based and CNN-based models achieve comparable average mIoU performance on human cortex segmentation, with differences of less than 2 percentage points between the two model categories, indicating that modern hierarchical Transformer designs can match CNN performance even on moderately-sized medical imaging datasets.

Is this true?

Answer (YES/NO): YES